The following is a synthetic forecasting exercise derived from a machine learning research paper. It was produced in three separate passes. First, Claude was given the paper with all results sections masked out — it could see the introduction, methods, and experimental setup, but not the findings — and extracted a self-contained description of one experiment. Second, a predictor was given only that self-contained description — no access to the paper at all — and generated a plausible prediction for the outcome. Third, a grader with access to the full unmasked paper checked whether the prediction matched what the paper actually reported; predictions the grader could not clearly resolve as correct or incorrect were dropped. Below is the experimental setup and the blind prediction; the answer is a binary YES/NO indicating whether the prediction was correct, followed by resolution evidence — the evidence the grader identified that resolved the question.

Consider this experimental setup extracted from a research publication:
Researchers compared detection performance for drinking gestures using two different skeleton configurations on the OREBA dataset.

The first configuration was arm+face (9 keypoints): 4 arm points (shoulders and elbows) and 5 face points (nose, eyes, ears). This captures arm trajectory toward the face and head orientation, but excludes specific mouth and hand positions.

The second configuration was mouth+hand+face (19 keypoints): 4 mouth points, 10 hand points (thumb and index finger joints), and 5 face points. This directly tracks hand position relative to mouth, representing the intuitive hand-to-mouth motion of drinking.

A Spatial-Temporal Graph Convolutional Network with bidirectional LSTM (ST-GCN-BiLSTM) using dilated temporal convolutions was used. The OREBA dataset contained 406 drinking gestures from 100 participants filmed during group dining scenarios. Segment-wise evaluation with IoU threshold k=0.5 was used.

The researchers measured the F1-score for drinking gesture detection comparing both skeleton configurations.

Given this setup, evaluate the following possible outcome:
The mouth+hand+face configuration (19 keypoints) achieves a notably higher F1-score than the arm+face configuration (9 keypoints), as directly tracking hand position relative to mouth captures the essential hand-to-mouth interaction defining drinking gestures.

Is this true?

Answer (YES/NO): NO